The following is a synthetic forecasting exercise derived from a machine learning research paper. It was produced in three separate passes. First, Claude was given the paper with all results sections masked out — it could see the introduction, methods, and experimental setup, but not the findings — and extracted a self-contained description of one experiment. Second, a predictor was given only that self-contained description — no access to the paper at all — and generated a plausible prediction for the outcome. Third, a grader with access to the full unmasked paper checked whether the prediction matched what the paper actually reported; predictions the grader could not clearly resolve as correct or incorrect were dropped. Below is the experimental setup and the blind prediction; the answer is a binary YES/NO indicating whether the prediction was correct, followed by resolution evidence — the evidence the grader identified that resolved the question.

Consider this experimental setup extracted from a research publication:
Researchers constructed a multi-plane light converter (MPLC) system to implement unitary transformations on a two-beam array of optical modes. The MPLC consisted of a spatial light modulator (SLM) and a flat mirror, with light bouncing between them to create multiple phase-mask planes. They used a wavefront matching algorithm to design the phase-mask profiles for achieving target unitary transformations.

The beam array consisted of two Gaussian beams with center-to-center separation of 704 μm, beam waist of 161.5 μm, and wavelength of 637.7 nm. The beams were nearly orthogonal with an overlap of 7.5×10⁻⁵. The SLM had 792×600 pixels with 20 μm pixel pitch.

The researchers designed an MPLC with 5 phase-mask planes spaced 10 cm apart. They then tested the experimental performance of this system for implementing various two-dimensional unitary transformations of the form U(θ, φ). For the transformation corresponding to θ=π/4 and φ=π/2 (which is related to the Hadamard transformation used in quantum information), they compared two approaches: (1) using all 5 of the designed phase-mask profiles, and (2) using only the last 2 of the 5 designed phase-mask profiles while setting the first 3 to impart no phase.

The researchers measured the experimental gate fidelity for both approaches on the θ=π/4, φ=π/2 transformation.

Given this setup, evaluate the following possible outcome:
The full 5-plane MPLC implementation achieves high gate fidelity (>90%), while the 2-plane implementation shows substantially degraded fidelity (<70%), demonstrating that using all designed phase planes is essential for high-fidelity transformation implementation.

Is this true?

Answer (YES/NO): NO